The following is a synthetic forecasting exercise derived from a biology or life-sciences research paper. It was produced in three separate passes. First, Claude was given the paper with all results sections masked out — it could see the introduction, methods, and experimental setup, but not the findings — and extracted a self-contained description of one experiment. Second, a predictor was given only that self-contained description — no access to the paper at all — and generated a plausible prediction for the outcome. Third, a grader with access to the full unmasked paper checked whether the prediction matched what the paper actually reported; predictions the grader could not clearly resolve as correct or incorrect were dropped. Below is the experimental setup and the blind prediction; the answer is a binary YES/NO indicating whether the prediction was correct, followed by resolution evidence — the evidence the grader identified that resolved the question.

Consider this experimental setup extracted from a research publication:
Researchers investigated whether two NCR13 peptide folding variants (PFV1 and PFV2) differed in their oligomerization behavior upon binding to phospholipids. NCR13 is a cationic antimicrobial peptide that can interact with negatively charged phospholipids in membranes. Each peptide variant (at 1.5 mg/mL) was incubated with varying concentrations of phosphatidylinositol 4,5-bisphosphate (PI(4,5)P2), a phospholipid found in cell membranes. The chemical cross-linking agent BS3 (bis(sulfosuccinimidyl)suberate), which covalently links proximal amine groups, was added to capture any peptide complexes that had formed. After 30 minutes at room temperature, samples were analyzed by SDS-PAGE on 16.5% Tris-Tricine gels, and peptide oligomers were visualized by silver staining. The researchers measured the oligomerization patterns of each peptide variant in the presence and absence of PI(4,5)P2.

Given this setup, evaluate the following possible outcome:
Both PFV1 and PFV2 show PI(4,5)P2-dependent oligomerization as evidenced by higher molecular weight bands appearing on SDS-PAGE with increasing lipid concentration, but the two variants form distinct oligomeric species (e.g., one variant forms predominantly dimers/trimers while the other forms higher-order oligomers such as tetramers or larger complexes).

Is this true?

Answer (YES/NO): NO